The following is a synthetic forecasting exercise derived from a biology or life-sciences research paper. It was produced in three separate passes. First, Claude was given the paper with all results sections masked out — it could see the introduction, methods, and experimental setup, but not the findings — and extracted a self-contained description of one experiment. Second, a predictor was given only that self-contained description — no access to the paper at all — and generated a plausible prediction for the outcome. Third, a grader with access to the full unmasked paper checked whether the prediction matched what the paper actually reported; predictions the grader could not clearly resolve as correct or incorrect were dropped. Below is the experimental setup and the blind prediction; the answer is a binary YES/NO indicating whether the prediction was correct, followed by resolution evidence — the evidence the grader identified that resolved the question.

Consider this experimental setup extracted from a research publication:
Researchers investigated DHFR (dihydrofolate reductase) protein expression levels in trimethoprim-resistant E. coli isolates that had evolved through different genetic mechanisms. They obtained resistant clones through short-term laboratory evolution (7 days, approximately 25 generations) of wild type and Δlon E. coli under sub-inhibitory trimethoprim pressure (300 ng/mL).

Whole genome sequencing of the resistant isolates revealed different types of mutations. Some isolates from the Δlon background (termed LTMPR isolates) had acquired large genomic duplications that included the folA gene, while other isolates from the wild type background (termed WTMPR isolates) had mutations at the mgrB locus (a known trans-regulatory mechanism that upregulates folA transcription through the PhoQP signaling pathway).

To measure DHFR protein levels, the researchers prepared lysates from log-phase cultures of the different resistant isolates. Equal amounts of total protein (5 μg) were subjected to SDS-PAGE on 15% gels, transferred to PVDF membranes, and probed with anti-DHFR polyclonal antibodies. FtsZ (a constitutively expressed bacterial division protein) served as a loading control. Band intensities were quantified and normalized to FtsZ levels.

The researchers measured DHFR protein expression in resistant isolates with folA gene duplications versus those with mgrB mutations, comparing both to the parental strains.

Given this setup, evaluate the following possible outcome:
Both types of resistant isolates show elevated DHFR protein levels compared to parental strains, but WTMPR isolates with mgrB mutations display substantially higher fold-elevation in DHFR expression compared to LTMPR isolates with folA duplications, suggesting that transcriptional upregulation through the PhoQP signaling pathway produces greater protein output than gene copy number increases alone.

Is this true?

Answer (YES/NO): NO